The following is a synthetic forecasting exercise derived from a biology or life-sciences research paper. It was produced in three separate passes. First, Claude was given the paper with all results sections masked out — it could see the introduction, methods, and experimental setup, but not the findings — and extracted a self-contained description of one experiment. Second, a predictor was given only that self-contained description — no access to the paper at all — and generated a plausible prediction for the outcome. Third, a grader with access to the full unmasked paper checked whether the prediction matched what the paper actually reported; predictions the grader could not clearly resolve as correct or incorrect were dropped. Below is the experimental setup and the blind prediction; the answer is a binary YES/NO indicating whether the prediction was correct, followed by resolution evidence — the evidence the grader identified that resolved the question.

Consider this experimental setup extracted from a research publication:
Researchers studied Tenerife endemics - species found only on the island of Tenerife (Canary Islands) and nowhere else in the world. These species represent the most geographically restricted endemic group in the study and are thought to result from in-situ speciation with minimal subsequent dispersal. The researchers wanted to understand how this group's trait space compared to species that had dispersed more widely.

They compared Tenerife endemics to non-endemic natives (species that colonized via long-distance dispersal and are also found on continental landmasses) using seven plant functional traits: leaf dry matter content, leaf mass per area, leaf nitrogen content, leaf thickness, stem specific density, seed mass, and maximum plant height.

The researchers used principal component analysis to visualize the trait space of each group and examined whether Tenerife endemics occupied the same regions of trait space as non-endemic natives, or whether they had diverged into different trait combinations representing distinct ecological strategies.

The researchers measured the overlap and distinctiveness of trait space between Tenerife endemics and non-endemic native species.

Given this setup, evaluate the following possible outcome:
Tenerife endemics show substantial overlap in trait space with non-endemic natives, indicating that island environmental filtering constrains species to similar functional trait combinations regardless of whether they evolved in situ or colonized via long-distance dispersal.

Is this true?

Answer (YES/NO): NO